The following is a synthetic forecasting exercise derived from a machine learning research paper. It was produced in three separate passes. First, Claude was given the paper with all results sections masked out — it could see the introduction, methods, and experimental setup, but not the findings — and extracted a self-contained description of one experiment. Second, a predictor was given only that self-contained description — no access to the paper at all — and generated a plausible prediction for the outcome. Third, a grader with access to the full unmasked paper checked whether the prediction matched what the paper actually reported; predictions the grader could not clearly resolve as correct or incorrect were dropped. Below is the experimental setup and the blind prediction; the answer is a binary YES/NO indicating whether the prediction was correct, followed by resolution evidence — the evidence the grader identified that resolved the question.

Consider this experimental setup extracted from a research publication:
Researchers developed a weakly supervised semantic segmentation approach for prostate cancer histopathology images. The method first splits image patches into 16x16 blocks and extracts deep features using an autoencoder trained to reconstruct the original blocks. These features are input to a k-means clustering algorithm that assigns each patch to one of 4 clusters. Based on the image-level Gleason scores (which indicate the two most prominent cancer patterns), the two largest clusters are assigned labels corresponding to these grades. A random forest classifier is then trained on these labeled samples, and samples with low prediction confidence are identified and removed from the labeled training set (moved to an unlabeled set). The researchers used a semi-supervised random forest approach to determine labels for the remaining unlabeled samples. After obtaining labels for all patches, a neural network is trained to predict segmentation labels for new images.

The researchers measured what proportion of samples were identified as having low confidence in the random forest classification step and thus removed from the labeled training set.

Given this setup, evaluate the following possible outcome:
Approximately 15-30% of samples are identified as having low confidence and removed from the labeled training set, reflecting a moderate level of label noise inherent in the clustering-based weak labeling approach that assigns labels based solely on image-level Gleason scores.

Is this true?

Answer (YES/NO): NO